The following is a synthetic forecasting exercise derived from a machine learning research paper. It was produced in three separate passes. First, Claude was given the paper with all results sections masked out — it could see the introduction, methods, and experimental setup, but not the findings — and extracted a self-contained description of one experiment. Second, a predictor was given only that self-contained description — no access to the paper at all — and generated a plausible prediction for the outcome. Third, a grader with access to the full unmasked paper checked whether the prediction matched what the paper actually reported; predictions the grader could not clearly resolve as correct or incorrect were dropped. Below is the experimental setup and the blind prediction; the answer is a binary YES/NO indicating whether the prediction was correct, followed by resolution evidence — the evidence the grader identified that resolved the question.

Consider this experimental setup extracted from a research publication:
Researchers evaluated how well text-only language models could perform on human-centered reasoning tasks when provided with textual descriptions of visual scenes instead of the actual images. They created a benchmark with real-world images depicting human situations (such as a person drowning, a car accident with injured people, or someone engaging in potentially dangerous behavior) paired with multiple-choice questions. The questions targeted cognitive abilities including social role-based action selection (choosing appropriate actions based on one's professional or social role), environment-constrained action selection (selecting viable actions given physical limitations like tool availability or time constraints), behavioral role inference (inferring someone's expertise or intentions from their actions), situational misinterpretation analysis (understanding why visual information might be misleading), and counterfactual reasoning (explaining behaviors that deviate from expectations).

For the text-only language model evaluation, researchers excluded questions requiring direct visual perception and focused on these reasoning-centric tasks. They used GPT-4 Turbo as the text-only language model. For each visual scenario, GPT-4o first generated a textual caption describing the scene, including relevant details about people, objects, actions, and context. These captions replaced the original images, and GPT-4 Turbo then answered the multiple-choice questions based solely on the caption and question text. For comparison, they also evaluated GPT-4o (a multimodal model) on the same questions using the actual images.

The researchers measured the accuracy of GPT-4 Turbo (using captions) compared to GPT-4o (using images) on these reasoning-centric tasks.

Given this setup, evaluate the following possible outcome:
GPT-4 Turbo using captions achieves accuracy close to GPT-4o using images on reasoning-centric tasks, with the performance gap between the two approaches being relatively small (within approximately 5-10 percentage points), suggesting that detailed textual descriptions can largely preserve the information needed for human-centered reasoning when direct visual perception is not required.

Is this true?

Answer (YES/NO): YES